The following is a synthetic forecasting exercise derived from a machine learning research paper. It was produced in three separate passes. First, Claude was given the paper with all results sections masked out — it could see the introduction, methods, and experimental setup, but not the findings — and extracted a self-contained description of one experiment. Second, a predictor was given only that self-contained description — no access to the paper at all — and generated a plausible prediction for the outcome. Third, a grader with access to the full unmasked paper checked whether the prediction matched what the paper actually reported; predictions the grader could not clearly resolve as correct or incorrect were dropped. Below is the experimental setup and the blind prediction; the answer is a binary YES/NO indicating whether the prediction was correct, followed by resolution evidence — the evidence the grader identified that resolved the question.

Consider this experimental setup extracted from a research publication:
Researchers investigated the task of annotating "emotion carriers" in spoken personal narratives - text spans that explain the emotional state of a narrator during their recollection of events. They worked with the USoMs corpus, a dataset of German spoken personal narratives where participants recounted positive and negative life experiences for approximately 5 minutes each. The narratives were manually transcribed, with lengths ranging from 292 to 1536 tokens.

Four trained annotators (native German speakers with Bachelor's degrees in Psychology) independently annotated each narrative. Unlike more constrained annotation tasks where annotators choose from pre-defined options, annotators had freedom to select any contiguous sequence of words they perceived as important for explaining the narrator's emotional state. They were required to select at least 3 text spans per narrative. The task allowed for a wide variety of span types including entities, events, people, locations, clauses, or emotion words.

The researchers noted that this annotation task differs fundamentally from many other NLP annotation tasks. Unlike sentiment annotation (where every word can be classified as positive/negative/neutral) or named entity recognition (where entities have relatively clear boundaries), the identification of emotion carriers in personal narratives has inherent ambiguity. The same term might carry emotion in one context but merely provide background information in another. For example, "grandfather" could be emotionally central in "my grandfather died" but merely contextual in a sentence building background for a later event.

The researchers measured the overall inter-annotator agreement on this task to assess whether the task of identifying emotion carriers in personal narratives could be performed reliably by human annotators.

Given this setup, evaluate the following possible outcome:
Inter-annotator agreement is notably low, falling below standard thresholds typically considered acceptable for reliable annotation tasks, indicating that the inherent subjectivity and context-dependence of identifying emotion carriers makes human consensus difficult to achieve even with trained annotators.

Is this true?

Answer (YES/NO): NO